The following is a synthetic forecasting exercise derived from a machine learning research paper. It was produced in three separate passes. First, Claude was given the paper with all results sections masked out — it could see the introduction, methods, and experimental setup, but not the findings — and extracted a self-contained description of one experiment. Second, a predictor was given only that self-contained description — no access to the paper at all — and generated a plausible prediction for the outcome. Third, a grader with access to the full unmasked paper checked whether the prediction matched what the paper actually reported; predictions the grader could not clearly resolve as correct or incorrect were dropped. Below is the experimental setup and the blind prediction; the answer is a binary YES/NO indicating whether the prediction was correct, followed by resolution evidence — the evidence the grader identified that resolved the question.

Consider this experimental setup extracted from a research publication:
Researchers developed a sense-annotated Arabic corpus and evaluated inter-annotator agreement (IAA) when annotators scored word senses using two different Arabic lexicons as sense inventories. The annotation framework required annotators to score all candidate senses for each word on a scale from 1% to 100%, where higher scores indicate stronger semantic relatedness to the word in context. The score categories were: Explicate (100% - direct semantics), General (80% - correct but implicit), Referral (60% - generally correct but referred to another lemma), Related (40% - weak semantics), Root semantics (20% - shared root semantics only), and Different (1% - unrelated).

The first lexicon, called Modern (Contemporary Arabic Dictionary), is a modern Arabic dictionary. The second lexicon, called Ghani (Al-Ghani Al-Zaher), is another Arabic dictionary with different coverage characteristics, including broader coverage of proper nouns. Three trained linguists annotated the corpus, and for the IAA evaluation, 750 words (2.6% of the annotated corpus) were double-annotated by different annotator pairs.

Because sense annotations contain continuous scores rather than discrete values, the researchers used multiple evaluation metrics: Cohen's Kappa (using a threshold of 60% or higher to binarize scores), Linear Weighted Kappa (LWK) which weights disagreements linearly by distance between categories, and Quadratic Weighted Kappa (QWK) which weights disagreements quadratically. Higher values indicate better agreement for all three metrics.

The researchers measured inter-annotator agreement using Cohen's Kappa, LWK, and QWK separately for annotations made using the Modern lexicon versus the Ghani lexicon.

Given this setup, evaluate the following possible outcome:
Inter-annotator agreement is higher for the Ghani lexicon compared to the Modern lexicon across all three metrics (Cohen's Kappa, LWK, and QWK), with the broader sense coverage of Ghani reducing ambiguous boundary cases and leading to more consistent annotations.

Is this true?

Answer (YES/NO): NO